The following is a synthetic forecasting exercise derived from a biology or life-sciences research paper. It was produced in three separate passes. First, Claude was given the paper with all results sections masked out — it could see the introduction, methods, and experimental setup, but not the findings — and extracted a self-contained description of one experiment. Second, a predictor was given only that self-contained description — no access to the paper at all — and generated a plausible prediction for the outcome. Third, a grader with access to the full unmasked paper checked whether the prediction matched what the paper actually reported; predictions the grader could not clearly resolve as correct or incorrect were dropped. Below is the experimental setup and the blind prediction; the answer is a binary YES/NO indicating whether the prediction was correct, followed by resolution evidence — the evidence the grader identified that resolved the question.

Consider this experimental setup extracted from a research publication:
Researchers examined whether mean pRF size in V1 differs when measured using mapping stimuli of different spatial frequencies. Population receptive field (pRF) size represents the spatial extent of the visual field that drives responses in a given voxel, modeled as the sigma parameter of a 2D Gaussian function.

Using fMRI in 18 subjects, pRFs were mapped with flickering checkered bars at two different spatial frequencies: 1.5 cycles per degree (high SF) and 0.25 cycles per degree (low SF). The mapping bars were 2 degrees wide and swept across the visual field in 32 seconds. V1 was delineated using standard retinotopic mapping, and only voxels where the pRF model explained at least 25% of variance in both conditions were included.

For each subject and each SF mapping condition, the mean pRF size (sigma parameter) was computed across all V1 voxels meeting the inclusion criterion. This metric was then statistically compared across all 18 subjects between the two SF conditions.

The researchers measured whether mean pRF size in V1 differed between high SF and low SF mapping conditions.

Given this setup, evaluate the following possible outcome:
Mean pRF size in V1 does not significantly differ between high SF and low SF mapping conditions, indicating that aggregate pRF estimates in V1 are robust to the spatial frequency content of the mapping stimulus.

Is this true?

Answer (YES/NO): YES